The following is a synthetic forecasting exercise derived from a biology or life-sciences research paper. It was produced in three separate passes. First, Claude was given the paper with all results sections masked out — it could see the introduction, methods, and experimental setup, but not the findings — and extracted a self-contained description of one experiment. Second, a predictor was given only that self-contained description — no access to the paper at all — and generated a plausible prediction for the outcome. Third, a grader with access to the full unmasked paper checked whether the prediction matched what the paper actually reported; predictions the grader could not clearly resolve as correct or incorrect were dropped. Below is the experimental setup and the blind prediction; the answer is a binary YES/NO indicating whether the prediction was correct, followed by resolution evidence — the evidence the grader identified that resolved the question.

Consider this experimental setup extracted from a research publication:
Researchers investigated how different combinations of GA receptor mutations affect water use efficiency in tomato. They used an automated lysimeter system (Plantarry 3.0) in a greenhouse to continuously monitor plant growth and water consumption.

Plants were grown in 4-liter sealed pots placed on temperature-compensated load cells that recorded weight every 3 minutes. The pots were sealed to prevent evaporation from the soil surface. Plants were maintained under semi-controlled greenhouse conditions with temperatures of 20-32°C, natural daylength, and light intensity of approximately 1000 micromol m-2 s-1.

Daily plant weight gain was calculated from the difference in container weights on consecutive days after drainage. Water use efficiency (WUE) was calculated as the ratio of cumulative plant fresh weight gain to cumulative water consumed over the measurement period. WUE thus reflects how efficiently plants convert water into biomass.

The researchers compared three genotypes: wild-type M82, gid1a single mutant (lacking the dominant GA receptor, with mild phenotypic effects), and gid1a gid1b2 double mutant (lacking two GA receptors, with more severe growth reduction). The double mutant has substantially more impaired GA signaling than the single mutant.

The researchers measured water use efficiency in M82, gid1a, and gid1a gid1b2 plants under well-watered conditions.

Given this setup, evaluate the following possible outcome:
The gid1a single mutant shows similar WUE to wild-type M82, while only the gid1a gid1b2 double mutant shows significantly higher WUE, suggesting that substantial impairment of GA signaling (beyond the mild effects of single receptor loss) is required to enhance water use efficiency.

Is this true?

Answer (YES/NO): NO